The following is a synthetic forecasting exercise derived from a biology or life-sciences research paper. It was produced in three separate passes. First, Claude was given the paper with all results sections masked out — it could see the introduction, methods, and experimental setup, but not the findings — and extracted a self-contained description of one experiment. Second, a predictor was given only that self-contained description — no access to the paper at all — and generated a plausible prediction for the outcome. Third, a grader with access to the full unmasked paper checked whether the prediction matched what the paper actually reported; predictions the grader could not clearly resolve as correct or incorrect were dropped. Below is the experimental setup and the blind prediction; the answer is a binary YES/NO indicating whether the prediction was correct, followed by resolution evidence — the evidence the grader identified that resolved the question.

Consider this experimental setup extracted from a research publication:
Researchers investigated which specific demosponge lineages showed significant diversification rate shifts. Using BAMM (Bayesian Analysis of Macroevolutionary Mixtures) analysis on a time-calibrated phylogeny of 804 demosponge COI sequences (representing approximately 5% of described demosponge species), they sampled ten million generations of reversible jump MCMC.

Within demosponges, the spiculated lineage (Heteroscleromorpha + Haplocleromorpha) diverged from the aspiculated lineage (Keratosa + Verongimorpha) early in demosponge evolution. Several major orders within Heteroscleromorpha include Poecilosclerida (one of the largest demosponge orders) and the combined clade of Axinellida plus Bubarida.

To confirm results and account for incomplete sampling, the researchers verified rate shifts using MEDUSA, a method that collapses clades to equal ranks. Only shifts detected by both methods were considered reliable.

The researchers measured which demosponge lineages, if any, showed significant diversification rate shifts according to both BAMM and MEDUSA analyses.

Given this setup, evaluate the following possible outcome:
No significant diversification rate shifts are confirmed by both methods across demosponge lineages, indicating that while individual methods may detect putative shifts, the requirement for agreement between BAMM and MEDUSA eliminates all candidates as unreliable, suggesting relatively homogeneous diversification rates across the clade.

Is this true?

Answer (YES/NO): NO